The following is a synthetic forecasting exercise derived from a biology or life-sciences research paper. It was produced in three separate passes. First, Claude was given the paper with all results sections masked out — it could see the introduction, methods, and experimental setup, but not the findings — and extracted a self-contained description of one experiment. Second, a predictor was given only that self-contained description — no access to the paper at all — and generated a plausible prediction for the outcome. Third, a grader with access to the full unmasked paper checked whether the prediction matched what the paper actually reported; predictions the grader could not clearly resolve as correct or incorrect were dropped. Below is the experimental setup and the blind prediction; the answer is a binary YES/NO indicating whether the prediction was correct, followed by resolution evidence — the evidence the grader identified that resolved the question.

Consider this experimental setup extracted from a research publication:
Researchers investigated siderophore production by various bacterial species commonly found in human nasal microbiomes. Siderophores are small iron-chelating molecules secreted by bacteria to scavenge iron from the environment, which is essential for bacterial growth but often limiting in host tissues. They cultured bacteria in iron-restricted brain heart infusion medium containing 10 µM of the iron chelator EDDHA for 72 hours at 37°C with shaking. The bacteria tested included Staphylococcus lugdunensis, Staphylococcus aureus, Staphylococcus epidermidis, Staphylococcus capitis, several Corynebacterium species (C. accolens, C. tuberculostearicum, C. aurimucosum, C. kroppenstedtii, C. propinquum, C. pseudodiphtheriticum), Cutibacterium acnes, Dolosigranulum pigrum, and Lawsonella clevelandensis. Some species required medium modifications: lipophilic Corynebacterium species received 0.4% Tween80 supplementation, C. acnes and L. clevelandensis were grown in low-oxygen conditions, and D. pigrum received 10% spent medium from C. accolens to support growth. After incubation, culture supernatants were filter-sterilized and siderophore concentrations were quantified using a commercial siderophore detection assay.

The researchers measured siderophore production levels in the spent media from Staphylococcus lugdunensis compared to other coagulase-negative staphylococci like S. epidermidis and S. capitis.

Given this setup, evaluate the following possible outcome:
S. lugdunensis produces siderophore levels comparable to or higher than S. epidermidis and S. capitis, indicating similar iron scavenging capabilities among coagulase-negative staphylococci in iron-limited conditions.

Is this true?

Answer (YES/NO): NO